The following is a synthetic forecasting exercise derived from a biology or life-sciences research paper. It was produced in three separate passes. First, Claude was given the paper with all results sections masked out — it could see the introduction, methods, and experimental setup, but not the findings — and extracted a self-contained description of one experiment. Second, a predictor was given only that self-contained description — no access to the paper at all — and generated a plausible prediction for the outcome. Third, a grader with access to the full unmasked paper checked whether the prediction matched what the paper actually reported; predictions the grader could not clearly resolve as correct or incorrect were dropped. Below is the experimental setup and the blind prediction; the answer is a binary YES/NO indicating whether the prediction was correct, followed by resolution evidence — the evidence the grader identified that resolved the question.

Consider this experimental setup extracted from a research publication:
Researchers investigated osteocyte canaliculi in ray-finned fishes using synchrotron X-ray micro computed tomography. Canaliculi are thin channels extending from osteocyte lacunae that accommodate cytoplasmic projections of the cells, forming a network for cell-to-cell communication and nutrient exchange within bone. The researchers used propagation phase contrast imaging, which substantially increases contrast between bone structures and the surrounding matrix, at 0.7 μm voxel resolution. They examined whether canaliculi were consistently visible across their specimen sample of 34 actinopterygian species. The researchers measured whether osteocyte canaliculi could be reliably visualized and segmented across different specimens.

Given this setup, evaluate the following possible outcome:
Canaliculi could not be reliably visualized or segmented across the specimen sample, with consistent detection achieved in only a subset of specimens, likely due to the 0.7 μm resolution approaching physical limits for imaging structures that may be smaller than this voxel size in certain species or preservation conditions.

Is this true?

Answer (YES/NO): NO